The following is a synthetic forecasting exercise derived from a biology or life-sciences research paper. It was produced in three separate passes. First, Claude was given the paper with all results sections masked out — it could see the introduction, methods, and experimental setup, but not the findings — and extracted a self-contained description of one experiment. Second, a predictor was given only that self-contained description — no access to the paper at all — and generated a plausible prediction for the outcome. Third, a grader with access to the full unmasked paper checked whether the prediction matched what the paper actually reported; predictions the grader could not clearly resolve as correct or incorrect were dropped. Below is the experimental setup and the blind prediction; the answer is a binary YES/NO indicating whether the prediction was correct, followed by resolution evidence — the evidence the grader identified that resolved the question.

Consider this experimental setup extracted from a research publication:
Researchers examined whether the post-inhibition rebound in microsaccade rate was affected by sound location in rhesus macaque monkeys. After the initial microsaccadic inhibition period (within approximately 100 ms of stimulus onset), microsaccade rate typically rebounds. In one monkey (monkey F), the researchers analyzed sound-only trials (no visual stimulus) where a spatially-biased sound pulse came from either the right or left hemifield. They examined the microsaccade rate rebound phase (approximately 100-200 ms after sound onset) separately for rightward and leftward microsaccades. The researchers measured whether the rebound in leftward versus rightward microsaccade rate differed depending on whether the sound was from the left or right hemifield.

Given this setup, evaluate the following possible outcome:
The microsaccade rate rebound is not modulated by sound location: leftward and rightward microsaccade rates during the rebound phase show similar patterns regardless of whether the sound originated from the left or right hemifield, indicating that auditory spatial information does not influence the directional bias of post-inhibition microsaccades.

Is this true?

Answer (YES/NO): NO